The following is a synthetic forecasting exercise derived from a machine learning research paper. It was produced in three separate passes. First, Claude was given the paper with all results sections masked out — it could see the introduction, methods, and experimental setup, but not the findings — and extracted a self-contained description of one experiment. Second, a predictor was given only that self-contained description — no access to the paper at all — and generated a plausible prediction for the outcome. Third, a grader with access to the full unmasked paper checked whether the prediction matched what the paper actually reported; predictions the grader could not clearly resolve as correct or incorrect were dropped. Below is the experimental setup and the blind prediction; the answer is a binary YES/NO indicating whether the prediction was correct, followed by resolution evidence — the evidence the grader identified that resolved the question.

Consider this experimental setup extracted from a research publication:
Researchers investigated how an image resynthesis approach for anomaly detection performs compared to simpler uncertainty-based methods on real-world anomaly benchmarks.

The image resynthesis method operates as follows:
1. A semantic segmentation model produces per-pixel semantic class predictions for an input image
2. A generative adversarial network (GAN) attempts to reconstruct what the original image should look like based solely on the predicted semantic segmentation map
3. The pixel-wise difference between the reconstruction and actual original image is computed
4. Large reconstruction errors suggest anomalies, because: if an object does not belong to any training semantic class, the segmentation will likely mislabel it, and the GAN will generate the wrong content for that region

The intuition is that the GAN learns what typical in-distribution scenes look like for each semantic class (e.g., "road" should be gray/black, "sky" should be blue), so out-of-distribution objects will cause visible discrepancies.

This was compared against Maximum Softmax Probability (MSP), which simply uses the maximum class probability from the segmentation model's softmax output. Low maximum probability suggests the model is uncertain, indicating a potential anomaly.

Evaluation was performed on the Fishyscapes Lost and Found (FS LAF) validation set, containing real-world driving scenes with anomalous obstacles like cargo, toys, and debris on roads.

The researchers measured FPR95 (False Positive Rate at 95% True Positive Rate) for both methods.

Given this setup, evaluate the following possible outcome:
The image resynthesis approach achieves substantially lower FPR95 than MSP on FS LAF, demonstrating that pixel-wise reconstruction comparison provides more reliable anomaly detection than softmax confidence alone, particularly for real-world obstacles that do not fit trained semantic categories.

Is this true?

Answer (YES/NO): NO